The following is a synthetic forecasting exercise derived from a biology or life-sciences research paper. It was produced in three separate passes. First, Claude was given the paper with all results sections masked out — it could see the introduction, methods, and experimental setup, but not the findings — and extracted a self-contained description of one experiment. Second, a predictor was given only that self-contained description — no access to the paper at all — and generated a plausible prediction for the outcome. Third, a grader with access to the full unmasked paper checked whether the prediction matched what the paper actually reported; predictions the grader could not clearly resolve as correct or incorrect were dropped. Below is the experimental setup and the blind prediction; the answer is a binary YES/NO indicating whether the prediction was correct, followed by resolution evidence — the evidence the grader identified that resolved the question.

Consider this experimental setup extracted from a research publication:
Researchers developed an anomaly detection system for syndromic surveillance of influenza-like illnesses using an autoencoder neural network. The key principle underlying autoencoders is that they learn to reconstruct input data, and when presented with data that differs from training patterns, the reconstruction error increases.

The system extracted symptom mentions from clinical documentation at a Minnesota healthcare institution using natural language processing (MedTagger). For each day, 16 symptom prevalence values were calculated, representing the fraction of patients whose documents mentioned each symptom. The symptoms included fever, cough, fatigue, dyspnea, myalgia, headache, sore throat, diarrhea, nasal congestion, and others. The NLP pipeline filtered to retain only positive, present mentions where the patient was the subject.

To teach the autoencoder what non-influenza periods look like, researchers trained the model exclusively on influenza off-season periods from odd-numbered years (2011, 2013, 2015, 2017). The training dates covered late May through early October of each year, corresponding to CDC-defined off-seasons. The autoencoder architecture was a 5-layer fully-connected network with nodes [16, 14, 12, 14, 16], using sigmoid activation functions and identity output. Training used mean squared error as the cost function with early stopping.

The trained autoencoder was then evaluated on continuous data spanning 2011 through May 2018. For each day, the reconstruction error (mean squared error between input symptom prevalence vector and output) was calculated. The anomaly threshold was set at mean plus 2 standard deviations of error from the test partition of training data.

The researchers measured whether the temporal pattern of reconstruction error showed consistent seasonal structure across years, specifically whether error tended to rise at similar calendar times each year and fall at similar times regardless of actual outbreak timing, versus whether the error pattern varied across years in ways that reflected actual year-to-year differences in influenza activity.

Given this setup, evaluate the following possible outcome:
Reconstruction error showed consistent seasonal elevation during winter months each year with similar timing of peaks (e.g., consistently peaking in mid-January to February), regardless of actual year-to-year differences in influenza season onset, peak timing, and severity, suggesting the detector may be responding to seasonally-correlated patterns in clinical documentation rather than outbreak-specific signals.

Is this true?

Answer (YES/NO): NO